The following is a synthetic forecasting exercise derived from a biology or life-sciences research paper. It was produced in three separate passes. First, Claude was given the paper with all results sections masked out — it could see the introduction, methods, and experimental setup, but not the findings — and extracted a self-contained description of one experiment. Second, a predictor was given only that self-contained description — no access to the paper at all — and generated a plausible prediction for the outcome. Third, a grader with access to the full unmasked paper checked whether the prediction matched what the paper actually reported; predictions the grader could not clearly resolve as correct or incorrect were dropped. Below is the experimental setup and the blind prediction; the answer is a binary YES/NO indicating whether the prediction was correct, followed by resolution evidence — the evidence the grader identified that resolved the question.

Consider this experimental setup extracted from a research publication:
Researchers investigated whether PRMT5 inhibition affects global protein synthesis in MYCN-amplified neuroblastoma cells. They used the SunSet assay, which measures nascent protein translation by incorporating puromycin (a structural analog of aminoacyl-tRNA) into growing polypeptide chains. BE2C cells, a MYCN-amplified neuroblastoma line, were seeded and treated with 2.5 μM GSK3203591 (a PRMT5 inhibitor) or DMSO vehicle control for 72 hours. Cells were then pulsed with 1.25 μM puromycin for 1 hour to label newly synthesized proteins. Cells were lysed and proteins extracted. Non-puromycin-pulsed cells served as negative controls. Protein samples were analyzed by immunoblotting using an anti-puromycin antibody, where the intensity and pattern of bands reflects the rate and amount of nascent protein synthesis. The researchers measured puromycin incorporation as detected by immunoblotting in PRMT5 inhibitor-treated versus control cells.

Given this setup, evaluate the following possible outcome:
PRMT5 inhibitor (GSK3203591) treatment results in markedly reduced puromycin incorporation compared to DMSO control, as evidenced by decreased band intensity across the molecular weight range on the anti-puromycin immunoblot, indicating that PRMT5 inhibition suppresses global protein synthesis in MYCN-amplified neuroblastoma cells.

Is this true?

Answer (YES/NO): YES